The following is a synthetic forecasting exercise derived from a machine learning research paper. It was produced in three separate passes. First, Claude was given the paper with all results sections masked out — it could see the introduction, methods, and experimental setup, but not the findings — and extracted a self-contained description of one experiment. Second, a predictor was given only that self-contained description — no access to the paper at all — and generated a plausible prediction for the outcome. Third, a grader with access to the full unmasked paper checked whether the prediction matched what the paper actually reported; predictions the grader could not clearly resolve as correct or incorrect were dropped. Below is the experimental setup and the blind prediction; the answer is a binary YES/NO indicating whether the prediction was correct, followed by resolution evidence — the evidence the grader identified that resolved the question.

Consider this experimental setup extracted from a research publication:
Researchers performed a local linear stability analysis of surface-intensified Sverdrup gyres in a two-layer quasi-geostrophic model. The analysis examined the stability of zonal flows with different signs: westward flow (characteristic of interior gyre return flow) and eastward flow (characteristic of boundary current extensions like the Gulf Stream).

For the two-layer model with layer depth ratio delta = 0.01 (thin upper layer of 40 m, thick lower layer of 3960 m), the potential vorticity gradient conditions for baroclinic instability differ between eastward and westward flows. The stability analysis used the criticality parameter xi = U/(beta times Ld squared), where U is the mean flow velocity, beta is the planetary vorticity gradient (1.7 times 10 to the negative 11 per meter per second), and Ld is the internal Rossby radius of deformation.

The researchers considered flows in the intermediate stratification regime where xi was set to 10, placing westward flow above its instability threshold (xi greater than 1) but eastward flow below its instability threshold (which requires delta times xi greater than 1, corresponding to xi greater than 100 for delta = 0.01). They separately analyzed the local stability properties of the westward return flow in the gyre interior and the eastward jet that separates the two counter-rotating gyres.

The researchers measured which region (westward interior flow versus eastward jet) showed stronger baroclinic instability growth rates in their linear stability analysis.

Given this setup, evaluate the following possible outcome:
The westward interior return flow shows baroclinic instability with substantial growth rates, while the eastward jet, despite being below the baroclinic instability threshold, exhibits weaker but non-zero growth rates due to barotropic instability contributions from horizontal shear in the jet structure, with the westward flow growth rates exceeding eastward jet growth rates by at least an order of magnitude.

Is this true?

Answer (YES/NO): NO